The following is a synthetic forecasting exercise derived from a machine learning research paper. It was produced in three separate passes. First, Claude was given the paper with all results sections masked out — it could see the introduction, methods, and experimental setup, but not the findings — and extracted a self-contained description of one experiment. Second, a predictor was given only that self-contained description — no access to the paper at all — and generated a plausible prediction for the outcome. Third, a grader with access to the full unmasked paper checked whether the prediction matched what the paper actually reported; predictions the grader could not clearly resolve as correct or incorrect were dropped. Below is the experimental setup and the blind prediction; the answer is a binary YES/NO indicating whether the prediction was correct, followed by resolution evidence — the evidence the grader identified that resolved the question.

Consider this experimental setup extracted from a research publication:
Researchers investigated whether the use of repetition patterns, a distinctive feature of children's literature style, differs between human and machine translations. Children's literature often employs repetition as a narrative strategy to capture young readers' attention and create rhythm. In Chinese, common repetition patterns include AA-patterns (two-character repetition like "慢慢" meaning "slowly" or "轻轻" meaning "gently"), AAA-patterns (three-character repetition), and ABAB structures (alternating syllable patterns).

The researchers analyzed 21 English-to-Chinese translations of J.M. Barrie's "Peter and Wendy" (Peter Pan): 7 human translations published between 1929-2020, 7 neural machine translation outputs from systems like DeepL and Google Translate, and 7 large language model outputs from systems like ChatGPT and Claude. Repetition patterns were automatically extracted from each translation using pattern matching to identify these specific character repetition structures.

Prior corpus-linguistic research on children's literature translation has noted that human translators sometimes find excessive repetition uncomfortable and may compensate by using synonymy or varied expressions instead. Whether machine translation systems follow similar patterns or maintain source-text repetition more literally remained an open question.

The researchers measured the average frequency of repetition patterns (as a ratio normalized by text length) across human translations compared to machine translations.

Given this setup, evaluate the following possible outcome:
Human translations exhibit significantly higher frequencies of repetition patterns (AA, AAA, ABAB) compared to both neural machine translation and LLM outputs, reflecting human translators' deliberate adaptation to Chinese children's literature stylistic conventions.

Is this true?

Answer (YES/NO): YES